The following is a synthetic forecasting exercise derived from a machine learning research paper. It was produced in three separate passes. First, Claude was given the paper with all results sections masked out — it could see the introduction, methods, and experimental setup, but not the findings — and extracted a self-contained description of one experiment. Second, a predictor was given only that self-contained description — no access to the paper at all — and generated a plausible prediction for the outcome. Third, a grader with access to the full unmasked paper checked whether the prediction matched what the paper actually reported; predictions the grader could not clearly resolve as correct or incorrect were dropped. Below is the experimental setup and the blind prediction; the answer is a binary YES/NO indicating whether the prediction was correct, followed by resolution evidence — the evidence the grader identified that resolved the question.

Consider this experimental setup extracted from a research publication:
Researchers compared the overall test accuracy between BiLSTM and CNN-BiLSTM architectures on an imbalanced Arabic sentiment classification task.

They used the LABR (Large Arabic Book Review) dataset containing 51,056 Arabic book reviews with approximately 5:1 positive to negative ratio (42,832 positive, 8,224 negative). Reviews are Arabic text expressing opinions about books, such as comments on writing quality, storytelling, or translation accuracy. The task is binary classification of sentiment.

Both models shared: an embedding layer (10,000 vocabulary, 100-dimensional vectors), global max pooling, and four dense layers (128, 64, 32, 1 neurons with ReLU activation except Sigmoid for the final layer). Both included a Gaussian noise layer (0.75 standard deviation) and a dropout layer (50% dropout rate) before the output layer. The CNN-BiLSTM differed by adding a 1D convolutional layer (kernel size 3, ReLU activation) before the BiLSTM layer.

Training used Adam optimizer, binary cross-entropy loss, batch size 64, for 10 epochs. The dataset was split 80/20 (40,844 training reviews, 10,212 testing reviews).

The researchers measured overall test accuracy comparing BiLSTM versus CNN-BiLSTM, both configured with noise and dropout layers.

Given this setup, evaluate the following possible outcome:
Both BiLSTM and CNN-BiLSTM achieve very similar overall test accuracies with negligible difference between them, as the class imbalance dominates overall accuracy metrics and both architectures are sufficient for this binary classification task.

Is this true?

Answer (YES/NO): YES